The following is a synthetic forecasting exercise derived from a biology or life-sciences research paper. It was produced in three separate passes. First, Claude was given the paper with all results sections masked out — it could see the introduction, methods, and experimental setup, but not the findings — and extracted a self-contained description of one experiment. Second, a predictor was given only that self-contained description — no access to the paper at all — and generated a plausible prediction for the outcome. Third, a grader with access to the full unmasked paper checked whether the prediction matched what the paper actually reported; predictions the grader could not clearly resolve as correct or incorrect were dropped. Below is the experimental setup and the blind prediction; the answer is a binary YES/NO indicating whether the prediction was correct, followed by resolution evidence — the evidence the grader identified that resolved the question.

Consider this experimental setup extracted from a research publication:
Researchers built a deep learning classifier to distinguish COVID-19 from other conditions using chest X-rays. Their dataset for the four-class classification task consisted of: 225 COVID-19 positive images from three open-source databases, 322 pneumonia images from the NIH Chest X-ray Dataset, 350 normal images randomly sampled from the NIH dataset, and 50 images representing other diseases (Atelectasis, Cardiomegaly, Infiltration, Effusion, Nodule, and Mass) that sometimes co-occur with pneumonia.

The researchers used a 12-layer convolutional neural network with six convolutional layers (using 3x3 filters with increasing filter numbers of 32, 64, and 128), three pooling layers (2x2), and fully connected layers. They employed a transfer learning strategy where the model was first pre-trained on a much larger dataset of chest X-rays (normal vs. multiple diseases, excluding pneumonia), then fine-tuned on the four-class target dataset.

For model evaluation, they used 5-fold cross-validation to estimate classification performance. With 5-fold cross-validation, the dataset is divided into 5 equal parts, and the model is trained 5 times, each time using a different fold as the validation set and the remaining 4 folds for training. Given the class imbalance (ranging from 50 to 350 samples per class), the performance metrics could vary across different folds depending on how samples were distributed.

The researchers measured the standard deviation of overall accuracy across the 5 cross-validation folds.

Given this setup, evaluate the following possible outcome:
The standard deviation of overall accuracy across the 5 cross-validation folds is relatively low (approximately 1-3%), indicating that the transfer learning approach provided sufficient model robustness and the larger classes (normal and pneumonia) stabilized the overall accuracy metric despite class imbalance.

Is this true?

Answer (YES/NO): YES